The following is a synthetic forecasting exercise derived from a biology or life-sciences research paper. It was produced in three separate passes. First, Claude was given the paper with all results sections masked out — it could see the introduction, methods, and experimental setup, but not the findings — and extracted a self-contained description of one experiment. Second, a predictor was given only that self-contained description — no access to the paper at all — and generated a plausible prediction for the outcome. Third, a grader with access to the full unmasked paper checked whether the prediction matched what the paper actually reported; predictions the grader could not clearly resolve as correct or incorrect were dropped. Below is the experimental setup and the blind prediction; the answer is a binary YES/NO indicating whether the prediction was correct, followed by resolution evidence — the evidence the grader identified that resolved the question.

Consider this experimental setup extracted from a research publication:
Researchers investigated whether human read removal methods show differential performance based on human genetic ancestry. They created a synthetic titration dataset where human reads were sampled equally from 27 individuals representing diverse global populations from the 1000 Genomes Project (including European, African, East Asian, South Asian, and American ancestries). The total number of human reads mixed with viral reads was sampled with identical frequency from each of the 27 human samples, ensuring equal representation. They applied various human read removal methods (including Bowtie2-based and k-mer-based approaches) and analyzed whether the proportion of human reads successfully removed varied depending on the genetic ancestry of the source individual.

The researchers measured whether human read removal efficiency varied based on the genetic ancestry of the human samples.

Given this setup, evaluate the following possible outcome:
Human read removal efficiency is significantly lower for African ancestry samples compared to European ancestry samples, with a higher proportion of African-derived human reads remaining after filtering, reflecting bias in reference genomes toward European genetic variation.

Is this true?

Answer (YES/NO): NO